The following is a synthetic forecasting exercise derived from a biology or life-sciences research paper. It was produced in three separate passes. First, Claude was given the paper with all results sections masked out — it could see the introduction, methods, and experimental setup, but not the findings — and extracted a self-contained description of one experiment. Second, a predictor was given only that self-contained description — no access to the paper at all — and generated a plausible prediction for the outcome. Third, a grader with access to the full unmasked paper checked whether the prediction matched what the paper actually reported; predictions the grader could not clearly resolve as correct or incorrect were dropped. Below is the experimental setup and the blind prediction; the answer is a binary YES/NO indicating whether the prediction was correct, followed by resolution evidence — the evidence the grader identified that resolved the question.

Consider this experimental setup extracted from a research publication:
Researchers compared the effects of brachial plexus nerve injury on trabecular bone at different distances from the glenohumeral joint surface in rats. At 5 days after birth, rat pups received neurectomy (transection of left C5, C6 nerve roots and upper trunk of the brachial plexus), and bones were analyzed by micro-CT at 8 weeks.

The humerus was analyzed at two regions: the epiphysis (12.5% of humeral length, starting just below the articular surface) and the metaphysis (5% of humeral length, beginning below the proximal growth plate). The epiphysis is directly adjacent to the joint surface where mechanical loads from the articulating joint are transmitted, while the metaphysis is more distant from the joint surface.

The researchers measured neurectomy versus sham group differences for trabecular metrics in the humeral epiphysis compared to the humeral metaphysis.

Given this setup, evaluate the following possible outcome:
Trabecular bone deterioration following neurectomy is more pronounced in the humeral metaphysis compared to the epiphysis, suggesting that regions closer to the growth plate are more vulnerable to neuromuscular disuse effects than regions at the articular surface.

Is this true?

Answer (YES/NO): NO